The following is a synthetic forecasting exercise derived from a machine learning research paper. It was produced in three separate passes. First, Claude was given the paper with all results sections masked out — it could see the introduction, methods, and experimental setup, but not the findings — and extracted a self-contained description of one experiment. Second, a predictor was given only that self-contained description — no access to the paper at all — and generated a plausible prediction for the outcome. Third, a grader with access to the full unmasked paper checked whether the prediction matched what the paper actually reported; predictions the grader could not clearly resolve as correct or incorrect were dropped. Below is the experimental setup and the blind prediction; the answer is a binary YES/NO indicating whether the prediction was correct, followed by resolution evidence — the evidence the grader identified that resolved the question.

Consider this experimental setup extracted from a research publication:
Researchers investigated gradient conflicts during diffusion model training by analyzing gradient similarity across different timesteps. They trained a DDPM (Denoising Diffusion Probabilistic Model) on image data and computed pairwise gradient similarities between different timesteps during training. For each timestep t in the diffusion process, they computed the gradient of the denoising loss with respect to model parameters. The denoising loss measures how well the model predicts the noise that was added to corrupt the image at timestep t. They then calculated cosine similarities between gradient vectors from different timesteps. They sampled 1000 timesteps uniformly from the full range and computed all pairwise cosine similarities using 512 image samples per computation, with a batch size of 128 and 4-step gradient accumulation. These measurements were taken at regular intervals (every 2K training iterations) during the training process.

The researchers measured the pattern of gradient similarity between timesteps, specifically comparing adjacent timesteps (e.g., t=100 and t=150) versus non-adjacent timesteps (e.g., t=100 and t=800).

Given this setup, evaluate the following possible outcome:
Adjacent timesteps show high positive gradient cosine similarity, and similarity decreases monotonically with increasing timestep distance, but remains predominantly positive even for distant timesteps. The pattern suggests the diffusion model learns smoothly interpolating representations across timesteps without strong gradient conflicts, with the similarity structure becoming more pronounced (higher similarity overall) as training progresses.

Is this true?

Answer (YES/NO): NO